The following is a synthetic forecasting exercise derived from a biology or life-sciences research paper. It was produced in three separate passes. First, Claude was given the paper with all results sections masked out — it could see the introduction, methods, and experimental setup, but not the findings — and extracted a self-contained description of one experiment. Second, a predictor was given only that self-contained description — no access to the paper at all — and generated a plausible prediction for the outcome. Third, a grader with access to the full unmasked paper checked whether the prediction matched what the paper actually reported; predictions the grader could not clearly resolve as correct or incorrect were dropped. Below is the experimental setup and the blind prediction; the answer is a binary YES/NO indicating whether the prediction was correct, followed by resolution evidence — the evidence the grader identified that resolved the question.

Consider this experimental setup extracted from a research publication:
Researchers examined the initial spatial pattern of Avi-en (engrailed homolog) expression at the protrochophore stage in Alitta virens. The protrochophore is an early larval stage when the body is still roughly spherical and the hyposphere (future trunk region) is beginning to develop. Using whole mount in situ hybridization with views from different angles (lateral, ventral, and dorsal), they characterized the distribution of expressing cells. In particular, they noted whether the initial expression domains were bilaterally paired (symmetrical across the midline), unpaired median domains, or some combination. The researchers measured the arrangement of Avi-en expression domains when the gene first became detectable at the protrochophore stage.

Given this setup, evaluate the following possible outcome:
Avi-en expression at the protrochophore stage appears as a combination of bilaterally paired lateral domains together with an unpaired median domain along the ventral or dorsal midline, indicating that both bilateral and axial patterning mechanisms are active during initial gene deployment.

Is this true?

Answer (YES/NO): YES